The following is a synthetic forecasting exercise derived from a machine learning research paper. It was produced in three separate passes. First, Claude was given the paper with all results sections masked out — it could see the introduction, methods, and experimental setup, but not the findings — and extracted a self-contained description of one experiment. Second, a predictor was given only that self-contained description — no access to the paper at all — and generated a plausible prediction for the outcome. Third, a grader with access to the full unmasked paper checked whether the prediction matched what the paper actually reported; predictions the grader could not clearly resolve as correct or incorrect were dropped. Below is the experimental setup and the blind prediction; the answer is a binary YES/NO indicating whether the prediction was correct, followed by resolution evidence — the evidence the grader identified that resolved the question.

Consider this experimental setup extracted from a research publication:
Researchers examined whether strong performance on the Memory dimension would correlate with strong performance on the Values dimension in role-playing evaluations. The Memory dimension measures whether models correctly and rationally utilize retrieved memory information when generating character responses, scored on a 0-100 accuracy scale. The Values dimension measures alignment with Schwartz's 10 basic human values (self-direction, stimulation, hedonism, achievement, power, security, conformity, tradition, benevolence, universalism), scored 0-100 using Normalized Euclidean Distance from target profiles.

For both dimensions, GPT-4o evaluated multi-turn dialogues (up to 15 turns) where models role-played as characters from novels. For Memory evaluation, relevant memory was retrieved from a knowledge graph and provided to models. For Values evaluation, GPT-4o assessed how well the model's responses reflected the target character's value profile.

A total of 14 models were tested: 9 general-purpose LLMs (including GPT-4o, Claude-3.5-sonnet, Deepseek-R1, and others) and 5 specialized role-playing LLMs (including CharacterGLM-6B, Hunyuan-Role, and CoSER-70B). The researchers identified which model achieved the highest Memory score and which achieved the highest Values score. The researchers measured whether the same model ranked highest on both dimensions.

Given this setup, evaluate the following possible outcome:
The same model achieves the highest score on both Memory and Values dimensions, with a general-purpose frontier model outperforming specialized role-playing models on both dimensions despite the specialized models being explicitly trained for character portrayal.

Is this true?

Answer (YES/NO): NO